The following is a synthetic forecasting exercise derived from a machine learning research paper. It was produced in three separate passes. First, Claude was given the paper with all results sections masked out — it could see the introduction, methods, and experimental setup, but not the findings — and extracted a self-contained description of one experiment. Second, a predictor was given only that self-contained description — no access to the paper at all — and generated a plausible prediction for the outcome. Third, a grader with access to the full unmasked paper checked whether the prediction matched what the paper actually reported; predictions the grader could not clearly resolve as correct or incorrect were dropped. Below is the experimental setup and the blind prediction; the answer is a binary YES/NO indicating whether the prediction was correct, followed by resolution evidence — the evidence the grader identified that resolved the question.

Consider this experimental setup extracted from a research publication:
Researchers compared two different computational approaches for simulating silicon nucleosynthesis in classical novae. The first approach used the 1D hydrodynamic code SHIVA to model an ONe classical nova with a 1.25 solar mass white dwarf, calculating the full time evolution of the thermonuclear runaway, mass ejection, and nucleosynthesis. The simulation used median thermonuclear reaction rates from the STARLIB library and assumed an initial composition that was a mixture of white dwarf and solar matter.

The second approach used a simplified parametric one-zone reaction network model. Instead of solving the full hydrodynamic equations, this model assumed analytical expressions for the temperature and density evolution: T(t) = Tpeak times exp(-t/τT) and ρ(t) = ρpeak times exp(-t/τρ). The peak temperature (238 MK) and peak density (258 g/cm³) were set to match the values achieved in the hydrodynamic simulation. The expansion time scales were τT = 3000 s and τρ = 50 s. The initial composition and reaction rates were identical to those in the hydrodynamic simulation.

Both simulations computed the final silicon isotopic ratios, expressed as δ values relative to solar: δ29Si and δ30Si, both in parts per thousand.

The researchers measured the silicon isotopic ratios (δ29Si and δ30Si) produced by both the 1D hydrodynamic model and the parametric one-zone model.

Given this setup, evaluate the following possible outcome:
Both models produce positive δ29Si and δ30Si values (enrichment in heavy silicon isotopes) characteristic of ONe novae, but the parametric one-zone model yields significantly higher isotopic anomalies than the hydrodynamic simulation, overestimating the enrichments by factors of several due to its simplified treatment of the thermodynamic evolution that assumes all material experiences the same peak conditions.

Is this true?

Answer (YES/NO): NO